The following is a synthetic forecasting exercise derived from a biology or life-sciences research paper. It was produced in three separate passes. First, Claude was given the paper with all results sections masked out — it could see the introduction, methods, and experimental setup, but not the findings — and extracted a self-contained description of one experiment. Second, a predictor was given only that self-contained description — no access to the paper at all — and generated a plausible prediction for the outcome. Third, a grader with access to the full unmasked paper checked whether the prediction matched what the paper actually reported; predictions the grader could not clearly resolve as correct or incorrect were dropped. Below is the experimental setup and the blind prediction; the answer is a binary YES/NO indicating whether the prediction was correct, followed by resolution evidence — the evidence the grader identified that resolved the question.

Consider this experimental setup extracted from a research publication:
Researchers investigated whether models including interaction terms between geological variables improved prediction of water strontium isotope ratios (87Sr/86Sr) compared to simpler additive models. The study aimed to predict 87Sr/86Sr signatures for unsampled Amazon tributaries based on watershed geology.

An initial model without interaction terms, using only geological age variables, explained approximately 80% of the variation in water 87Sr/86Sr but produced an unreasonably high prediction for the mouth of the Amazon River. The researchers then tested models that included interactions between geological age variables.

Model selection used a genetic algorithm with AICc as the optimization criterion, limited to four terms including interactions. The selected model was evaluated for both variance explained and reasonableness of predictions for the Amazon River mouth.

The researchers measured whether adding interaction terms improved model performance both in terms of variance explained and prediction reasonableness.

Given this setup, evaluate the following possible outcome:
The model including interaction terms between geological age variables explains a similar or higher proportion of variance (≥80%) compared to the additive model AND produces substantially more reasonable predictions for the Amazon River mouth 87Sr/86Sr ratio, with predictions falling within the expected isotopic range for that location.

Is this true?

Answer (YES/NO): YES